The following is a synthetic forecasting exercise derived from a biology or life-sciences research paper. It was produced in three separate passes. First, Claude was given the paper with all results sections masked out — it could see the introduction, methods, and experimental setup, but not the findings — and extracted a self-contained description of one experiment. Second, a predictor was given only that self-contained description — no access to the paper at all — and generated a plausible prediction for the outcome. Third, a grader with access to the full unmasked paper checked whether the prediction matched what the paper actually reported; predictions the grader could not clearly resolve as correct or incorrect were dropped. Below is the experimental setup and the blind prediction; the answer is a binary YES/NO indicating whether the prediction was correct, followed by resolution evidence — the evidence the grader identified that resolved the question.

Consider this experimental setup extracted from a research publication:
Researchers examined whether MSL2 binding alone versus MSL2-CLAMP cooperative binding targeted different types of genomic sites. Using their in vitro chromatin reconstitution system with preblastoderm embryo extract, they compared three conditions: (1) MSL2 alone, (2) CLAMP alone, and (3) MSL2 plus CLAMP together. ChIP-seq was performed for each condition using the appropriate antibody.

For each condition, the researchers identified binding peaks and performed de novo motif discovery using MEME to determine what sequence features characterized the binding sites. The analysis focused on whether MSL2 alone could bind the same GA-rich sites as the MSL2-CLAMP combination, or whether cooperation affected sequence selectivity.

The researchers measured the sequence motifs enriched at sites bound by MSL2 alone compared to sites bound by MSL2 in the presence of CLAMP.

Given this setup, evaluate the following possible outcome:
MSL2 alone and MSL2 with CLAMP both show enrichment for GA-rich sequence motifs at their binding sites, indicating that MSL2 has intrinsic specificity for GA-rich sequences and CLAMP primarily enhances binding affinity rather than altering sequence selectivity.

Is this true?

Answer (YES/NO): YES